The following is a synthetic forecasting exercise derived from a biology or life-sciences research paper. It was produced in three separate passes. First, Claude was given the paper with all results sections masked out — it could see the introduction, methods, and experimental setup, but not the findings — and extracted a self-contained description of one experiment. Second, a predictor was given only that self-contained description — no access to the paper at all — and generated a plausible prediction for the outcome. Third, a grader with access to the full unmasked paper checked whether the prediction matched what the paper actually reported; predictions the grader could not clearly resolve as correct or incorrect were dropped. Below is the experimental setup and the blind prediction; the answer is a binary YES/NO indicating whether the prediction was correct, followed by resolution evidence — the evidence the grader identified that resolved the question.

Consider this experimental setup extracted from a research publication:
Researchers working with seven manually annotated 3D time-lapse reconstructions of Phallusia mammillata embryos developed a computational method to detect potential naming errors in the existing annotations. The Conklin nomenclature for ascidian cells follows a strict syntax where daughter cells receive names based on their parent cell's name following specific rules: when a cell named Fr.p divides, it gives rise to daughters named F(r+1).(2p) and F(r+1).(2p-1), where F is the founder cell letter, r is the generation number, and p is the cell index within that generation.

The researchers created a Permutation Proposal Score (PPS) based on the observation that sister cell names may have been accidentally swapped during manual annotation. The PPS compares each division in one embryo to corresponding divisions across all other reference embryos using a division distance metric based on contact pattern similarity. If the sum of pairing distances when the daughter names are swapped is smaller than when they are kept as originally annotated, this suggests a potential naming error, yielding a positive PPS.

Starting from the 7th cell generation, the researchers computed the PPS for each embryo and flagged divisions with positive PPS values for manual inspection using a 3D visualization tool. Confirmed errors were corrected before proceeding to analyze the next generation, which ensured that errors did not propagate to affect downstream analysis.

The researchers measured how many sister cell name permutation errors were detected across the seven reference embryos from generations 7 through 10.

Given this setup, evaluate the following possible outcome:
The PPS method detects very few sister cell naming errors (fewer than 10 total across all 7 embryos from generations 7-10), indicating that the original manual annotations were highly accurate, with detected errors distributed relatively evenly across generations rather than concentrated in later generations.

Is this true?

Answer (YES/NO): NO